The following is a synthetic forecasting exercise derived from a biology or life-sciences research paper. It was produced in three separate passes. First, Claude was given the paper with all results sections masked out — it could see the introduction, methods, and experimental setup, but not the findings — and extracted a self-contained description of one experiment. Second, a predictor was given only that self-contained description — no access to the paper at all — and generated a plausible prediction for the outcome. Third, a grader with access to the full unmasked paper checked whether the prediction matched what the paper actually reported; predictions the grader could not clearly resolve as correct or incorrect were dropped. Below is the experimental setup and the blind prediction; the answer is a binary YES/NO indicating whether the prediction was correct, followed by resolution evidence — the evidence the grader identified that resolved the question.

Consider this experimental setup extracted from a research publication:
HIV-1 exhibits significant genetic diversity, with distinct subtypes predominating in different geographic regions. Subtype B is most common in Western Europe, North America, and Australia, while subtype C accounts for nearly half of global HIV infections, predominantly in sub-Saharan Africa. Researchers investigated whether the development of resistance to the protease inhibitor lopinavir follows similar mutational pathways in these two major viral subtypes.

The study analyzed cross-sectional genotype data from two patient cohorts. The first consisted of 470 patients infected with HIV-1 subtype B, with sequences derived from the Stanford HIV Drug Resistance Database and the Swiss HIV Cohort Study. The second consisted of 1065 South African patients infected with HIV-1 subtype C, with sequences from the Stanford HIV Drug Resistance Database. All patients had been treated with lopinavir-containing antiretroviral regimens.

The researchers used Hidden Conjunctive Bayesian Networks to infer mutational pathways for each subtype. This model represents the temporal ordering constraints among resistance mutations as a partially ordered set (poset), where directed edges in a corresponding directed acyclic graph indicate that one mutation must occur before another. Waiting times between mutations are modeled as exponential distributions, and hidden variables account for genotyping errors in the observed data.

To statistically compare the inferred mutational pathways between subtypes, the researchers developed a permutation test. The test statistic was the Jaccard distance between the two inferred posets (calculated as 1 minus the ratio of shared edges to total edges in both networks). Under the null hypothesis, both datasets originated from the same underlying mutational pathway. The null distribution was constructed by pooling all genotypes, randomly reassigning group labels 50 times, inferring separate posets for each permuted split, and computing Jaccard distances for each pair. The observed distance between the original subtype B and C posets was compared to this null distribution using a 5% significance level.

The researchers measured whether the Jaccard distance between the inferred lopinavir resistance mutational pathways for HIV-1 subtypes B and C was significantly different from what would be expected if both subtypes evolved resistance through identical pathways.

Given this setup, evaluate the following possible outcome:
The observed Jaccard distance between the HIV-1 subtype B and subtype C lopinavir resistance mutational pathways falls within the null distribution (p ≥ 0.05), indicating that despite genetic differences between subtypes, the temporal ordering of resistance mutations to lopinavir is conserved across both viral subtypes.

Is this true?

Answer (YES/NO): NO